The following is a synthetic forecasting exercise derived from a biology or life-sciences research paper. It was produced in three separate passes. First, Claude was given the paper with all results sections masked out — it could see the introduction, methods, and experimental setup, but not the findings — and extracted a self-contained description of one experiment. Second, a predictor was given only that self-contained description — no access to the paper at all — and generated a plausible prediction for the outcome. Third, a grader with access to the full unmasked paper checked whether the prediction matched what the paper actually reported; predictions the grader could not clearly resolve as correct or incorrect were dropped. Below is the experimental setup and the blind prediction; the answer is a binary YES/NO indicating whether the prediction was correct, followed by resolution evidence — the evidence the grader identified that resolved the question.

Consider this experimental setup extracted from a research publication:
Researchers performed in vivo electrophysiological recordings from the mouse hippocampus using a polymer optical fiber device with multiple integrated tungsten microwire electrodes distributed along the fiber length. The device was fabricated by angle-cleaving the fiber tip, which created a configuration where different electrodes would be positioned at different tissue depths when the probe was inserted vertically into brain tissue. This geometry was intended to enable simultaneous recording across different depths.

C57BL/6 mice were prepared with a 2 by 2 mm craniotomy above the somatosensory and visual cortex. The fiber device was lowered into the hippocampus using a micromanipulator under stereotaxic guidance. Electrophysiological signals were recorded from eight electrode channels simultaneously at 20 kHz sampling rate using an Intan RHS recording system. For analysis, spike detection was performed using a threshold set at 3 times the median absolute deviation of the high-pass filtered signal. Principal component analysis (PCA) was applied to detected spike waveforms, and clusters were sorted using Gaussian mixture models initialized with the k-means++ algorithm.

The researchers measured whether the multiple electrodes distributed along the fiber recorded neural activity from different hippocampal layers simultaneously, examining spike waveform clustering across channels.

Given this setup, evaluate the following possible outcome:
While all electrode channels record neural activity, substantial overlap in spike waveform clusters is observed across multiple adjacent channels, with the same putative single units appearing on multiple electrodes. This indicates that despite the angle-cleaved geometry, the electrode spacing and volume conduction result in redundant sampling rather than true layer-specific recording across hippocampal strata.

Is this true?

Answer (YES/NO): NO